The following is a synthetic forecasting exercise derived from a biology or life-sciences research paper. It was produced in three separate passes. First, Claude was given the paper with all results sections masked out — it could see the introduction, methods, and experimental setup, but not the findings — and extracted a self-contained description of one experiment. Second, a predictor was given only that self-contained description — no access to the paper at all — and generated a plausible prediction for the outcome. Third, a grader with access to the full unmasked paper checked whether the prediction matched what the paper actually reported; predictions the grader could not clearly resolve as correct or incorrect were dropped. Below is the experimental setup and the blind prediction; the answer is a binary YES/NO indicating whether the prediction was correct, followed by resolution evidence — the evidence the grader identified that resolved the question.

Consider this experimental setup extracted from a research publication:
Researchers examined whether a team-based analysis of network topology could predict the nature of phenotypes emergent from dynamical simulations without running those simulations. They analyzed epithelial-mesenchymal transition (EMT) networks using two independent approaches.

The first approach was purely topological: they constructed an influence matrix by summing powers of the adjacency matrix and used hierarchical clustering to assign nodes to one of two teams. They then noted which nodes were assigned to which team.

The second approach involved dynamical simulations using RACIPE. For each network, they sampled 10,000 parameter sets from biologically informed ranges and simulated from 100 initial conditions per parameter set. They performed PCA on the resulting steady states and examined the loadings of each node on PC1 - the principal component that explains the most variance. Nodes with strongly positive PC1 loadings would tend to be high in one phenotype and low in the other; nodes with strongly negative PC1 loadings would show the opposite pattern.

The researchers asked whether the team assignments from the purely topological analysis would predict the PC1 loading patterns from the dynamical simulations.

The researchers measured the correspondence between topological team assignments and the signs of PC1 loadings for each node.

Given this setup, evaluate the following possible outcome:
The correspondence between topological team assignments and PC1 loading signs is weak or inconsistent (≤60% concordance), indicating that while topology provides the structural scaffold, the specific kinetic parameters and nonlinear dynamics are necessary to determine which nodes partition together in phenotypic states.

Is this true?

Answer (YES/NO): NO